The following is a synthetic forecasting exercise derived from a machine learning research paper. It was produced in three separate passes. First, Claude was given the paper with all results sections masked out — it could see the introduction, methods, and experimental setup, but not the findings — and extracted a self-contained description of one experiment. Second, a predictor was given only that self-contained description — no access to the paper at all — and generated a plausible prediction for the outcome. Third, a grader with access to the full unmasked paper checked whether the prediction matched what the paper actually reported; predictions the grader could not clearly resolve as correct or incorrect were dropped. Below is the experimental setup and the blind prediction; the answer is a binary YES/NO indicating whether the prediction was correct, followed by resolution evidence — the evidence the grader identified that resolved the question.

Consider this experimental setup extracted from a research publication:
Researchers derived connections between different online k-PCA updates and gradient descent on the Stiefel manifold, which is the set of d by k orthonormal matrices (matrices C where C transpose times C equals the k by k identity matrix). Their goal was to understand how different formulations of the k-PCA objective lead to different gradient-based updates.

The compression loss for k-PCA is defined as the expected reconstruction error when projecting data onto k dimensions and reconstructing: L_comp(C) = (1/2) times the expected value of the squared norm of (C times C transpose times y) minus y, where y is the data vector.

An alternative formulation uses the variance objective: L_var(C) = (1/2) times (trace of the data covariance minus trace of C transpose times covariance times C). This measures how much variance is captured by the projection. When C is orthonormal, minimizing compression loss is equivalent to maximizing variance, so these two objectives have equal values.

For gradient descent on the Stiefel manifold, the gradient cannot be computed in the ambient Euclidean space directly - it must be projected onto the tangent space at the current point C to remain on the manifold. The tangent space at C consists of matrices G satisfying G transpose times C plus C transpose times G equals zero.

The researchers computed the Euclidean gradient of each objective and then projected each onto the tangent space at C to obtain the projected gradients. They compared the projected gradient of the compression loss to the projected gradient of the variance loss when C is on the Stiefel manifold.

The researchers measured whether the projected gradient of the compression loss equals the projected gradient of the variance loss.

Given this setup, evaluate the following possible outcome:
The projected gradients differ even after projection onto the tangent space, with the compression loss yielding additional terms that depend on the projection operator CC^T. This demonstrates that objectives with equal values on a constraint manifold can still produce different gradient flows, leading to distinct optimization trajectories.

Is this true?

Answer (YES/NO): NO